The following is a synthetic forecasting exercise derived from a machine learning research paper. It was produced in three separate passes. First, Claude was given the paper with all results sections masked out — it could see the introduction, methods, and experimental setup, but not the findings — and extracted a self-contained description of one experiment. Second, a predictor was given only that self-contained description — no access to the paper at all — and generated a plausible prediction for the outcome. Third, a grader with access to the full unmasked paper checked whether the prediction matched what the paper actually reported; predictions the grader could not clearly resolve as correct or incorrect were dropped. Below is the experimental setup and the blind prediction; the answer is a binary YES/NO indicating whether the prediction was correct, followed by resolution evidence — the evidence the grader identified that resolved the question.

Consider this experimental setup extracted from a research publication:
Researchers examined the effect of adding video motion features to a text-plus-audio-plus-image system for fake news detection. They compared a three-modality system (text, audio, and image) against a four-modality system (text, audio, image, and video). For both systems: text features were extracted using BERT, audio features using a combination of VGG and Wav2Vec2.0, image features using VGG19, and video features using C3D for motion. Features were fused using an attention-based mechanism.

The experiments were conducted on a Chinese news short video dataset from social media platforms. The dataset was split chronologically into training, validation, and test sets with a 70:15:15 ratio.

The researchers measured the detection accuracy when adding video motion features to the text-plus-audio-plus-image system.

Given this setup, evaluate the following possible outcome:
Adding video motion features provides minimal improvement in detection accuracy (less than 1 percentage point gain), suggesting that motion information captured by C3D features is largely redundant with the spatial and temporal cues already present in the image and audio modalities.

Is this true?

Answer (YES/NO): NO